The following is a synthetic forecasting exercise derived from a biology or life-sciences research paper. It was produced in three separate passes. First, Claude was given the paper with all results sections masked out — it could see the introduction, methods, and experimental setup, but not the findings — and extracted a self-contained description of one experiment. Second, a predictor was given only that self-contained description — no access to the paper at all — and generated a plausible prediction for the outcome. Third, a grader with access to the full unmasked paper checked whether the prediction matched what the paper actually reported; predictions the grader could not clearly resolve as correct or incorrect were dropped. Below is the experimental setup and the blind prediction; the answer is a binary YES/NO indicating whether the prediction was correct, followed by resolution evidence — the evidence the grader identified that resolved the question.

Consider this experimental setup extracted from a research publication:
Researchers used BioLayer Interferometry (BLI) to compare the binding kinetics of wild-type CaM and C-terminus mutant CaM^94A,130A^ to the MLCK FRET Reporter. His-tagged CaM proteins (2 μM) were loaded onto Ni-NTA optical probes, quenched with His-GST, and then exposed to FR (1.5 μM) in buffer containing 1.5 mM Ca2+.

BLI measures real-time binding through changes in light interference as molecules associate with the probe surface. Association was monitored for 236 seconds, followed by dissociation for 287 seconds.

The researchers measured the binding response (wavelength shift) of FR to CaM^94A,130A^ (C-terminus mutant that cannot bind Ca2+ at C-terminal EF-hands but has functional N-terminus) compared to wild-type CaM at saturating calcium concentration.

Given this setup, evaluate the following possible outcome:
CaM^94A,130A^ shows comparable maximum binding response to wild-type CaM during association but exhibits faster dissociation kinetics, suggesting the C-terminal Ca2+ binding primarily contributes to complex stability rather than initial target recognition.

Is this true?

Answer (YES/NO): NO